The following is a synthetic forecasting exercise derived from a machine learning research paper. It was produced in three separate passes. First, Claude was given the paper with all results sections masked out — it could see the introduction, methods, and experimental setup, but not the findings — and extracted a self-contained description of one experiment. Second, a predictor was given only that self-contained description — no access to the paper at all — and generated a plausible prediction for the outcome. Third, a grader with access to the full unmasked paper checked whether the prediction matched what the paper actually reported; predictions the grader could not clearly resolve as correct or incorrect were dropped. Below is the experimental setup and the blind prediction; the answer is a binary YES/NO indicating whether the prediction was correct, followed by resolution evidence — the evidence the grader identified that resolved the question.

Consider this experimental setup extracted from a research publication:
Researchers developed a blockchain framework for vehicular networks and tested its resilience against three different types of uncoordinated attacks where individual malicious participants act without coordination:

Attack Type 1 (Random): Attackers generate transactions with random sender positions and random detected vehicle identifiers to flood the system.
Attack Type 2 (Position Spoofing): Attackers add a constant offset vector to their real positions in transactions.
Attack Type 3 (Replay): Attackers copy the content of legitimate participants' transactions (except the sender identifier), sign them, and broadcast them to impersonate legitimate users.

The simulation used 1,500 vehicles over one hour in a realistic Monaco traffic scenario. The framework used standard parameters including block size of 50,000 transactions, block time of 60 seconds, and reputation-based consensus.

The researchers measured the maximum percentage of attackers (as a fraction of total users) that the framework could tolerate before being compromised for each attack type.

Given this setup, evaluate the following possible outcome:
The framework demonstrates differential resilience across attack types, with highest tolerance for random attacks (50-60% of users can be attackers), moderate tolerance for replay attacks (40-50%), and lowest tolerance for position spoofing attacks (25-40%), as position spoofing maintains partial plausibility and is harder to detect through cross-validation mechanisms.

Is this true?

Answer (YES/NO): NO